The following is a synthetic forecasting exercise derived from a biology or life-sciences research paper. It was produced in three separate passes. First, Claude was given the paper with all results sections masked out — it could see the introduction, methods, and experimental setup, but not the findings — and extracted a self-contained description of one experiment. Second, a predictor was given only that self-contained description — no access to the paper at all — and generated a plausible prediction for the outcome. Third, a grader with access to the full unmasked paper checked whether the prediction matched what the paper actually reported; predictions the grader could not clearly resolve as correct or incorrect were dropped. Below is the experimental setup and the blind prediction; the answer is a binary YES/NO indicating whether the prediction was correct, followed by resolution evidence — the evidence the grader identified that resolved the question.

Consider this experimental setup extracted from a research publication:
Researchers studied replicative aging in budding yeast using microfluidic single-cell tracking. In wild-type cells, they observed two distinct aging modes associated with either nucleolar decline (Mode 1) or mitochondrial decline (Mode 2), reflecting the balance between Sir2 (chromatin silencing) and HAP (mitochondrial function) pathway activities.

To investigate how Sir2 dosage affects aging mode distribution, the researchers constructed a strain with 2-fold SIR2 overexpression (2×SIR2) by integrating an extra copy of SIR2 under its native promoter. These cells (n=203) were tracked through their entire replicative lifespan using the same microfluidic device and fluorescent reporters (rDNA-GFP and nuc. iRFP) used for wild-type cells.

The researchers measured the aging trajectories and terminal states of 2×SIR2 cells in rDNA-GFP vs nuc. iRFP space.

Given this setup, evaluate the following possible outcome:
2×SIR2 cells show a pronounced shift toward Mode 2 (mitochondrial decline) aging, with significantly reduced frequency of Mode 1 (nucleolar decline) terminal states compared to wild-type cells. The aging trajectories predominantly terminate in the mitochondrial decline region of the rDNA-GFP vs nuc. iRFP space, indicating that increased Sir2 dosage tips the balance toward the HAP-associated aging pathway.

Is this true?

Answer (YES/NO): NO